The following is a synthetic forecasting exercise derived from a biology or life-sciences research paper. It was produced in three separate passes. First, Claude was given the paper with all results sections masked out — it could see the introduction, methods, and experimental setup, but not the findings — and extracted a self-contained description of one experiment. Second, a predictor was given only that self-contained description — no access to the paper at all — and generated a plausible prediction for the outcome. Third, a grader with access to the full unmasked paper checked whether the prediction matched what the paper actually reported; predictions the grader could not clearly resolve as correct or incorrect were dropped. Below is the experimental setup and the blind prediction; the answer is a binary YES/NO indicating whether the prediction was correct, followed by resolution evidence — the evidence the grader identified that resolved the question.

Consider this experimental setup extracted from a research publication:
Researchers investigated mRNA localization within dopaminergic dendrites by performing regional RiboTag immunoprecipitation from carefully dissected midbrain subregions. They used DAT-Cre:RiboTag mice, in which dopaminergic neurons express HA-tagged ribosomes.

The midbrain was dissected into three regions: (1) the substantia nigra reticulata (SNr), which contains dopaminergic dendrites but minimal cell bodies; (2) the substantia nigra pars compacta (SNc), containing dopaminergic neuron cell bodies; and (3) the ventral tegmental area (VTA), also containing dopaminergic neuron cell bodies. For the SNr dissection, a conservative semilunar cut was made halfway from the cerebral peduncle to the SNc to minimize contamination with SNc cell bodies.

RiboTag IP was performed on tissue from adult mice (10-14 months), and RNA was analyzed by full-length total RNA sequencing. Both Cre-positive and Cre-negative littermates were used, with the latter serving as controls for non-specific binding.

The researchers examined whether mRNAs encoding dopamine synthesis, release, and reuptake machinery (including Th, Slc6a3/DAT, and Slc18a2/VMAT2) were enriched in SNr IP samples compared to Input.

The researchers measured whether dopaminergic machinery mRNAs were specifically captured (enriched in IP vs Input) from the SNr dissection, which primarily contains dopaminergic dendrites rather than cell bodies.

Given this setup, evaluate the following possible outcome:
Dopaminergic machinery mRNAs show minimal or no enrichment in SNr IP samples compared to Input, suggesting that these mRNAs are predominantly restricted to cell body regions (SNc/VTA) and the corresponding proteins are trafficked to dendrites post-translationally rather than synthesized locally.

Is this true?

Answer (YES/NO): NO